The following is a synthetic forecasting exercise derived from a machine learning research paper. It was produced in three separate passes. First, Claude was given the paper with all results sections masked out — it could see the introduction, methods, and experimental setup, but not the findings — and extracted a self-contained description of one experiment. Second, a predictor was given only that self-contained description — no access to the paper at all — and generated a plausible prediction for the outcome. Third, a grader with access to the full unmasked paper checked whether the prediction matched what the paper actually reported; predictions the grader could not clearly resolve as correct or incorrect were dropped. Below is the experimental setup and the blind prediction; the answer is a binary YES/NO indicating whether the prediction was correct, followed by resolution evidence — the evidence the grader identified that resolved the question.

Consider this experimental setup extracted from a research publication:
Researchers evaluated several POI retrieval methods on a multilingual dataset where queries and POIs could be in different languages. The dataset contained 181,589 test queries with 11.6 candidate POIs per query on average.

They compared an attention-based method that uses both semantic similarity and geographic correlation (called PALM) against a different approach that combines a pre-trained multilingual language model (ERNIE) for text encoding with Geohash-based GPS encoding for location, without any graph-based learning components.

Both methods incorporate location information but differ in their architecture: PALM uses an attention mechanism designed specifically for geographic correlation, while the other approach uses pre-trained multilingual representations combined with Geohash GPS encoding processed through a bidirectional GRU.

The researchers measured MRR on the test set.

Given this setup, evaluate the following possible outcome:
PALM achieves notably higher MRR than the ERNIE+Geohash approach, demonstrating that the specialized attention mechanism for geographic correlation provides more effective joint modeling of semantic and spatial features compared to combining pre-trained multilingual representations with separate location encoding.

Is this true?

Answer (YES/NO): NO